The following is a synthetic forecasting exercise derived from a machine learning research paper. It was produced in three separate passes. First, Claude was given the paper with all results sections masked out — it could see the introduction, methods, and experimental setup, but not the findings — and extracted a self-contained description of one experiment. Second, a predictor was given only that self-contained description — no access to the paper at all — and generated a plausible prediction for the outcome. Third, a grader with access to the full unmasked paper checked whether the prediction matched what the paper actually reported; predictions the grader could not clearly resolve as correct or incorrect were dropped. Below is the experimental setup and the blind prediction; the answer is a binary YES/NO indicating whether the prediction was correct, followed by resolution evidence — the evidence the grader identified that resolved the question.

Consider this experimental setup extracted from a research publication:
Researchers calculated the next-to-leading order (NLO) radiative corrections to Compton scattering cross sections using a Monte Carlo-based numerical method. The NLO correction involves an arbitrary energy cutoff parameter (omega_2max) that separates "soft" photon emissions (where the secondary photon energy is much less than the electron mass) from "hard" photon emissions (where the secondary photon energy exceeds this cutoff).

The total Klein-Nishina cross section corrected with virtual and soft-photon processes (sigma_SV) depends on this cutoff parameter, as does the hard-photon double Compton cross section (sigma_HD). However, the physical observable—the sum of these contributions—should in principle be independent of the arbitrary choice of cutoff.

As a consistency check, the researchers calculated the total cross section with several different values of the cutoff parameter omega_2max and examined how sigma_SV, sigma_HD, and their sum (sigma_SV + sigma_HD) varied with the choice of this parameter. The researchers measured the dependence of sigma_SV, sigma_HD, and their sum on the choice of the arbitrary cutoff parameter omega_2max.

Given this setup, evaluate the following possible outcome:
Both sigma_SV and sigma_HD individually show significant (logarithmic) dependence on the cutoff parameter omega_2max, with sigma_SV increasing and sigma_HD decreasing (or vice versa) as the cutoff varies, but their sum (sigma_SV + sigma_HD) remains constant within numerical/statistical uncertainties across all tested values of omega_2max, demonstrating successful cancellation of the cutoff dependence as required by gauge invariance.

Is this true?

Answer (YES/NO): YES